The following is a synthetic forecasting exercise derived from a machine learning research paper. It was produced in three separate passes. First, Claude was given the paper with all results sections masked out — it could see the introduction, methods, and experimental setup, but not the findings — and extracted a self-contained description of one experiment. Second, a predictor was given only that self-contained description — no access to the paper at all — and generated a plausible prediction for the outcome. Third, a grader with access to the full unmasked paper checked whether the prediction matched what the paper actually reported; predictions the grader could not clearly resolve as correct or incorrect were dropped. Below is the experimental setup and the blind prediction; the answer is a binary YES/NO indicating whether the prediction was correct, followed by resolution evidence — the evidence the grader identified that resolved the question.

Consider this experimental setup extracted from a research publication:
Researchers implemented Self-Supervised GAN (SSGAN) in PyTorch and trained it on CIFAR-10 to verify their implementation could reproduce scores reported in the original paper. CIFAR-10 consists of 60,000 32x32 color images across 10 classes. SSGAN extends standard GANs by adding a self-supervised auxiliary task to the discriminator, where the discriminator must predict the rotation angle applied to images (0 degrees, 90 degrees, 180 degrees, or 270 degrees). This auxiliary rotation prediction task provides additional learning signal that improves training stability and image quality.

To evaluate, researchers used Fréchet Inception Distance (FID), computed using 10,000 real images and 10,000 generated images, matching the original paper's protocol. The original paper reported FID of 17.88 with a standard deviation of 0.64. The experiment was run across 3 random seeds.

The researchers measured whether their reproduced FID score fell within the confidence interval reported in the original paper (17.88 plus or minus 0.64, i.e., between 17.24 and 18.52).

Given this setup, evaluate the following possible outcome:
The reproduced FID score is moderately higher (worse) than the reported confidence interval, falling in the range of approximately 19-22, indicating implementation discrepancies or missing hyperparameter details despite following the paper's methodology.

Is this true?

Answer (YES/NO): NO